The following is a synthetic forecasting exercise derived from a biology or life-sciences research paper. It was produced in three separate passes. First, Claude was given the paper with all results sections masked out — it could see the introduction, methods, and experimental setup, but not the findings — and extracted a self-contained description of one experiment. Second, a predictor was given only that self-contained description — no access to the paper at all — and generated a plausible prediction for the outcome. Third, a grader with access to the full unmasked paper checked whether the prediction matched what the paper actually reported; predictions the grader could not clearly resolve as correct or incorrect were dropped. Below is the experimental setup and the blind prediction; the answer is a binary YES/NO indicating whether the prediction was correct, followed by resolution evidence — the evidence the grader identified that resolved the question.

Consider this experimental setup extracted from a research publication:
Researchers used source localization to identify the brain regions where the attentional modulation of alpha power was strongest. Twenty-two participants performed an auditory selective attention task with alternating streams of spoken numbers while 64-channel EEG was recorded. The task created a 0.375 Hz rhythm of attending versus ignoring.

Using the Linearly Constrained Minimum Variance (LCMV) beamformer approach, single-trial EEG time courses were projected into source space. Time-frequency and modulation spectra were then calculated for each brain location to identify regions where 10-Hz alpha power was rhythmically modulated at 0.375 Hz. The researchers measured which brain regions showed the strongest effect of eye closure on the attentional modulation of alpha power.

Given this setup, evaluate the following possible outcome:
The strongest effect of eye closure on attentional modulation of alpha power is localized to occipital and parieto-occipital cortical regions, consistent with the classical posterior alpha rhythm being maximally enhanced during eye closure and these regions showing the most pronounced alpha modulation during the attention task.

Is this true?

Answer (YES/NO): YES